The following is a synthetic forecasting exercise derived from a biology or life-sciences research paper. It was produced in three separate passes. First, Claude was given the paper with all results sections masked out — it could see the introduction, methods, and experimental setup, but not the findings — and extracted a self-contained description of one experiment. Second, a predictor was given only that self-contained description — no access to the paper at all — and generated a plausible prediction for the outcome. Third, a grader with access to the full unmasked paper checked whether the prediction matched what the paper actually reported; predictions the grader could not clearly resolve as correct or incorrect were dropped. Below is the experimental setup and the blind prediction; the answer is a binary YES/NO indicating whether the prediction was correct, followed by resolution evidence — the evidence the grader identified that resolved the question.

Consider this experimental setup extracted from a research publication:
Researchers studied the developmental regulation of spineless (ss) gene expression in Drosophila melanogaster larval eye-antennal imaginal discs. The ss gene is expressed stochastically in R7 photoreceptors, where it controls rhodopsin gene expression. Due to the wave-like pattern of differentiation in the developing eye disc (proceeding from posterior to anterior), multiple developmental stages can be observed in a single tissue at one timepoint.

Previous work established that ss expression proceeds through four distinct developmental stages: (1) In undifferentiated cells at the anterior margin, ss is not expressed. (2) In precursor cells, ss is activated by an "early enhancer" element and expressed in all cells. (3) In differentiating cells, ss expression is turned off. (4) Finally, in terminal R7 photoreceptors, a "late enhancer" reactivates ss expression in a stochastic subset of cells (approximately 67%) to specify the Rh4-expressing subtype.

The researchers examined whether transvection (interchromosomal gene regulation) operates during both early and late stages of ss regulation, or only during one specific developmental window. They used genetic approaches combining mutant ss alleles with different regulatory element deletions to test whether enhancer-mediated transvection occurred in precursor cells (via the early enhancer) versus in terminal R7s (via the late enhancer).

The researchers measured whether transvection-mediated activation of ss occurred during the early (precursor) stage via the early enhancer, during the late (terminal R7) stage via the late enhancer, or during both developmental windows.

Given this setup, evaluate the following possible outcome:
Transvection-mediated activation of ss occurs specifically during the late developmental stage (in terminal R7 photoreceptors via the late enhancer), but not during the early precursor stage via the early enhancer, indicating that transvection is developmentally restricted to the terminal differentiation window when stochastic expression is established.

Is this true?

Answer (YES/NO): NO